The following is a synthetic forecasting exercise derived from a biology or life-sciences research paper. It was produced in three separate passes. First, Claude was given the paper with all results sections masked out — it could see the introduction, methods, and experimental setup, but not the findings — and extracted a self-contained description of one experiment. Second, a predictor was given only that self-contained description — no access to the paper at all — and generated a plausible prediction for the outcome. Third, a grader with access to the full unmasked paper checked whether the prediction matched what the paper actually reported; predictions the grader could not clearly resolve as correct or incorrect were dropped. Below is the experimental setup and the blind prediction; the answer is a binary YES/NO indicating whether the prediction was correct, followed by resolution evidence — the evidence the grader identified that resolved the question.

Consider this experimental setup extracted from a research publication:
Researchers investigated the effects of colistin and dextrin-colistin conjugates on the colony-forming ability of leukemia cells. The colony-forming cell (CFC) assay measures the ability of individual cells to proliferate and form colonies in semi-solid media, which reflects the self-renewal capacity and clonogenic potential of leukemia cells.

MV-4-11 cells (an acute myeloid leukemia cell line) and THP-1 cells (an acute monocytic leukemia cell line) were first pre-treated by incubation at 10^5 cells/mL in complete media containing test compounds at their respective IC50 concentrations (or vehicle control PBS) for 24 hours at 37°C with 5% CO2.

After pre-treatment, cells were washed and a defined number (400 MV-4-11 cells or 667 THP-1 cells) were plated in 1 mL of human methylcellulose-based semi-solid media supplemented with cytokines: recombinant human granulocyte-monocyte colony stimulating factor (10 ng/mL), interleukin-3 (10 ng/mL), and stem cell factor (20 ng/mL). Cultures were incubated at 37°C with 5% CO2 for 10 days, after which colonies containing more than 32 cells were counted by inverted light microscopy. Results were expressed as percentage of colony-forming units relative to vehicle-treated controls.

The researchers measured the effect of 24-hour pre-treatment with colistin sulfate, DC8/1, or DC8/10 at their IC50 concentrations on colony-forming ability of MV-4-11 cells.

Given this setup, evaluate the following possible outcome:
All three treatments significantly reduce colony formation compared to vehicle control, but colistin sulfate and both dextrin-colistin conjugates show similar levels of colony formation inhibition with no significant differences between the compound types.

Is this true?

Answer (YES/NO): NO